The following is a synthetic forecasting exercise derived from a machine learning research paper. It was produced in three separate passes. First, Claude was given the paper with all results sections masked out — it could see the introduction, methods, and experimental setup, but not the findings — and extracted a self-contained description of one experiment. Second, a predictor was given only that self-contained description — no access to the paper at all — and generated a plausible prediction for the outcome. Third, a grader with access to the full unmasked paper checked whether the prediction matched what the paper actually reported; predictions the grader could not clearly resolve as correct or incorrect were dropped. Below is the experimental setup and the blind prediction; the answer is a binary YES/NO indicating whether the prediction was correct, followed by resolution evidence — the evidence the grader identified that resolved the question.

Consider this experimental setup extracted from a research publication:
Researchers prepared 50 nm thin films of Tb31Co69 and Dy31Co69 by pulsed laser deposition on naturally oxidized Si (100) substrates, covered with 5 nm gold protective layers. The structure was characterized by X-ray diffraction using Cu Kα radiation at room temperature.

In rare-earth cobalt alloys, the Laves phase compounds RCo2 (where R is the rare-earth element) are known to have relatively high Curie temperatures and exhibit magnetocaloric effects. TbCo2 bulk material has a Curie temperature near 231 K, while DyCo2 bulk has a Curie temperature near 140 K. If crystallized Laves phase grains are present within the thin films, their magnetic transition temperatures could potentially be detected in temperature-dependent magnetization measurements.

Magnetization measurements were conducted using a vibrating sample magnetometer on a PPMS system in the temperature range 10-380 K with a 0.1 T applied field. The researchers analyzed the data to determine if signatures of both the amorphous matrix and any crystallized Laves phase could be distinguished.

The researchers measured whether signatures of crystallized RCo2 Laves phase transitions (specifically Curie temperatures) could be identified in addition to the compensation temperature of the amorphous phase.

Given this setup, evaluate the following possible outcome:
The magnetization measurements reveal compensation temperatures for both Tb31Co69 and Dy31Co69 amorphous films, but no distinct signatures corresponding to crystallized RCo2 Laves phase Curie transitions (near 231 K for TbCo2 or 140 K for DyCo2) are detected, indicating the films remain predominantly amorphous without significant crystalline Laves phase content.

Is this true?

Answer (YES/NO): NO